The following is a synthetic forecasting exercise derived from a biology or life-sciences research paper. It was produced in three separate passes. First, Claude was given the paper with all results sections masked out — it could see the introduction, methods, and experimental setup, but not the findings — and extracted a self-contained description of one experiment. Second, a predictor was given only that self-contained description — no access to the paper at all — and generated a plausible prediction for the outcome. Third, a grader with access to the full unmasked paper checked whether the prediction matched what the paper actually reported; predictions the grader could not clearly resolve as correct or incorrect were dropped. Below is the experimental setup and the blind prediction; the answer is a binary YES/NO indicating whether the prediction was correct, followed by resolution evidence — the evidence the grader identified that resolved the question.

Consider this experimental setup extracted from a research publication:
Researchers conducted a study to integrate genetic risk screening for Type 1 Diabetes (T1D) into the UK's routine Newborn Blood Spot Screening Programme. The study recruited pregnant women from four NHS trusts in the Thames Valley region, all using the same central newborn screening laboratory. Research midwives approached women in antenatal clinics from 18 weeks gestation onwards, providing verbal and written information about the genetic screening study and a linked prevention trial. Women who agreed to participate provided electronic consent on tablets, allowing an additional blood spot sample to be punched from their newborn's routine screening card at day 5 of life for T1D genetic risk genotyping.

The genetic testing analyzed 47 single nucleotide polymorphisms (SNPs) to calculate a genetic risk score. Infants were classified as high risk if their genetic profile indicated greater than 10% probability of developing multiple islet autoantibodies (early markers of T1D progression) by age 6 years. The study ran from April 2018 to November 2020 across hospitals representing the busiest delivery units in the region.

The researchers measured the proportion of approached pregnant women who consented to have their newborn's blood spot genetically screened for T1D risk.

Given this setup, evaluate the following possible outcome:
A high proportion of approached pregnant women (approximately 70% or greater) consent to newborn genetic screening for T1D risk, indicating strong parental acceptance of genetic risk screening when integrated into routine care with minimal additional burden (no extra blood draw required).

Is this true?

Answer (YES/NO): NO